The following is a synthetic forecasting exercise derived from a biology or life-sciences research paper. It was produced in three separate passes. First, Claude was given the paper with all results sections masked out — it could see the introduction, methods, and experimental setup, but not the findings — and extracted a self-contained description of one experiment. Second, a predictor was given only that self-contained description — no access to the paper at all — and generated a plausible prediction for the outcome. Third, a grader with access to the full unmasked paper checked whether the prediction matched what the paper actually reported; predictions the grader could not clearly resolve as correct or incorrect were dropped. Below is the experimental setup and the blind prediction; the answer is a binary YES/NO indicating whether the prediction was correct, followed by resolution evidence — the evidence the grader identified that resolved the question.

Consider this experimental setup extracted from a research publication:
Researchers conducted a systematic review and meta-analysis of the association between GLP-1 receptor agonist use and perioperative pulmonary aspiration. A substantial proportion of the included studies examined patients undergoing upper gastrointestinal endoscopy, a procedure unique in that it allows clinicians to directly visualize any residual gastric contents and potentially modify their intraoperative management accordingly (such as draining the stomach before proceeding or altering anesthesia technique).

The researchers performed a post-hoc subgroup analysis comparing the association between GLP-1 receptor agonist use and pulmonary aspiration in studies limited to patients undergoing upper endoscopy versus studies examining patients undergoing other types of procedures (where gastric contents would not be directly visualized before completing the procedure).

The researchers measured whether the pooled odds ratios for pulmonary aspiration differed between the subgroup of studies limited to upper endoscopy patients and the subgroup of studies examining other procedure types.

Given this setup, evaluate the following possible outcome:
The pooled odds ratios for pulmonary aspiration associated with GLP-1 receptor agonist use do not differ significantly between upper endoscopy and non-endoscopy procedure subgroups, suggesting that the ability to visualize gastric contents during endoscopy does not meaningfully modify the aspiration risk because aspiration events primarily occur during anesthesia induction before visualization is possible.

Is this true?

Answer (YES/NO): YES